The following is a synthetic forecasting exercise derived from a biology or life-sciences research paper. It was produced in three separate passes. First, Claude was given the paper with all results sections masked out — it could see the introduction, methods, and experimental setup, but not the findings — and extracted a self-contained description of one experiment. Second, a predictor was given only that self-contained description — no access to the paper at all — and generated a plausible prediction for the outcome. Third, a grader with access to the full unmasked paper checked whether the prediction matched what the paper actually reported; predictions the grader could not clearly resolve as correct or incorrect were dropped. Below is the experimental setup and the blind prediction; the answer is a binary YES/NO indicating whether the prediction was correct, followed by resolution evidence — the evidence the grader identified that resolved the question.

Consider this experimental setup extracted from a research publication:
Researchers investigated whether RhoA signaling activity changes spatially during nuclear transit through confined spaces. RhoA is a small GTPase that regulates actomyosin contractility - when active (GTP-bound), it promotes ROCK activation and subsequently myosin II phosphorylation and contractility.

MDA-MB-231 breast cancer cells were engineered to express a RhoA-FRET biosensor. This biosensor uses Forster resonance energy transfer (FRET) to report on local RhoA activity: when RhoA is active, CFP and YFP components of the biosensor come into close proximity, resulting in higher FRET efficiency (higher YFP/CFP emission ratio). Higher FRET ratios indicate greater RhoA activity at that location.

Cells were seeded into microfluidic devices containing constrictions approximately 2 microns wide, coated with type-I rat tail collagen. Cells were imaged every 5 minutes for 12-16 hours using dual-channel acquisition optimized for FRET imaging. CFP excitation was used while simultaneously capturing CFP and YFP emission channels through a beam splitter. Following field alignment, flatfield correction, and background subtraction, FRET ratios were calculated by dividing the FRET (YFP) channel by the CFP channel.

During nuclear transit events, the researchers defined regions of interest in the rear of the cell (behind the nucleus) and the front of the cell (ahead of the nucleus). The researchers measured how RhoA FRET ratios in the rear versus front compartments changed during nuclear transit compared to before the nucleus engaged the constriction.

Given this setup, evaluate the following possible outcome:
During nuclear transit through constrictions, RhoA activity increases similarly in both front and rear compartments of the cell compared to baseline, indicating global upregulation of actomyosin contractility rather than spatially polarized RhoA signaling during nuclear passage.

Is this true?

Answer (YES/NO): NO